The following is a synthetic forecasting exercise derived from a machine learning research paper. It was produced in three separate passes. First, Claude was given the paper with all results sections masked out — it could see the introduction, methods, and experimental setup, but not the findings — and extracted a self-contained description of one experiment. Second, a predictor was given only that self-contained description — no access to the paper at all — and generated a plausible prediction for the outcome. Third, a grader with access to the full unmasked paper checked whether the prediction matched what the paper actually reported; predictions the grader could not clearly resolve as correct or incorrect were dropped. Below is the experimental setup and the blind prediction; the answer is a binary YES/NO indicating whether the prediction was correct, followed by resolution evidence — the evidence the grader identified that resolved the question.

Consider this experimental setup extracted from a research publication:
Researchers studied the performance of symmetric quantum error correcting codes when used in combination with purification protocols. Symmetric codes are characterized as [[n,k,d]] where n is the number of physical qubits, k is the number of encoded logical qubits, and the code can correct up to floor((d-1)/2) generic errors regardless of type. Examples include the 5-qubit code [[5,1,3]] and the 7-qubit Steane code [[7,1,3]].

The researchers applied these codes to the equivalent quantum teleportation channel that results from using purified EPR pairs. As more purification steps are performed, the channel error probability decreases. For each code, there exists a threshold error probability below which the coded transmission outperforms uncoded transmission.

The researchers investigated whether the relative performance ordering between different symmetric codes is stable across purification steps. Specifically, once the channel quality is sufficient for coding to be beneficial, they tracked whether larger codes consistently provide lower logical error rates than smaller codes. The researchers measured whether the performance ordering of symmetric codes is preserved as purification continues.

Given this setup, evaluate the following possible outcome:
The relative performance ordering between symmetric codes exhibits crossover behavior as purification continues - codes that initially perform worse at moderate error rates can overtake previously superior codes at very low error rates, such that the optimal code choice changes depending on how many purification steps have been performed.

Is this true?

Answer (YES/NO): NO